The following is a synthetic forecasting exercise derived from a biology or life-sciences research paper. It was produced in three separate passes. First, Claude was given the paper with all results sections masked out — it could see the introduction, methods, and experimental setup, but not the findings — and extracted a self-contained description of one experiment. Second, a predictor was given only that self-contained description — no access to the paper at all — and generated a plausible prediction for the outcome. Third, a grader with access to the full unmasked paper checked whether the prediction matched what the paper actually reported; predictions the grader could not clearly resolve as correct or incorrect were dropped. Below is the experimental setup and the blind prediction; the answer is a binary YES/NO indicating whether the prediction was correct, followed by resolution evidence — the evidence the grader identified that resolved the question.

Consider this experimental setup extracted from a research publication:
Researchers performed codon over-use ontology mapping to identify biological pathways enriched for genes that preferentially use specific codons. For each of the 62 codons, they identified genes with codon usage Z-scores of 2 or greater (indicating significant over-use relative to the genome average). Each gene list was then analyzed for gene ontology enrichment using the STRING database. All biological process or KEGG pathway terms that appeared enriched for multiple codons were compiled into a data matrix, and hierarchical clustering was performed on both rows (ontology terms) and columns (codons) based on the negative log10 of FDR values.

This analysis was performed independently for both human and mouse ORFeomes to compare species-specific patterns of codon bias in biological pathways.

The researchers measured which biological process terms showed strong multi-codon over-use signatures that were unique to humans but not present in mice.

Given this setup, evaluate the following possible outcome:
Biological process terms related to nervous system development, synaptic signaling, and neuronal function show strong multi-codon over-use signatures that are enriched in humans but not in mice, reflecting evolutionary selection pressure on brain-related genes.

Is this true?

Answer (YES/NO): NO